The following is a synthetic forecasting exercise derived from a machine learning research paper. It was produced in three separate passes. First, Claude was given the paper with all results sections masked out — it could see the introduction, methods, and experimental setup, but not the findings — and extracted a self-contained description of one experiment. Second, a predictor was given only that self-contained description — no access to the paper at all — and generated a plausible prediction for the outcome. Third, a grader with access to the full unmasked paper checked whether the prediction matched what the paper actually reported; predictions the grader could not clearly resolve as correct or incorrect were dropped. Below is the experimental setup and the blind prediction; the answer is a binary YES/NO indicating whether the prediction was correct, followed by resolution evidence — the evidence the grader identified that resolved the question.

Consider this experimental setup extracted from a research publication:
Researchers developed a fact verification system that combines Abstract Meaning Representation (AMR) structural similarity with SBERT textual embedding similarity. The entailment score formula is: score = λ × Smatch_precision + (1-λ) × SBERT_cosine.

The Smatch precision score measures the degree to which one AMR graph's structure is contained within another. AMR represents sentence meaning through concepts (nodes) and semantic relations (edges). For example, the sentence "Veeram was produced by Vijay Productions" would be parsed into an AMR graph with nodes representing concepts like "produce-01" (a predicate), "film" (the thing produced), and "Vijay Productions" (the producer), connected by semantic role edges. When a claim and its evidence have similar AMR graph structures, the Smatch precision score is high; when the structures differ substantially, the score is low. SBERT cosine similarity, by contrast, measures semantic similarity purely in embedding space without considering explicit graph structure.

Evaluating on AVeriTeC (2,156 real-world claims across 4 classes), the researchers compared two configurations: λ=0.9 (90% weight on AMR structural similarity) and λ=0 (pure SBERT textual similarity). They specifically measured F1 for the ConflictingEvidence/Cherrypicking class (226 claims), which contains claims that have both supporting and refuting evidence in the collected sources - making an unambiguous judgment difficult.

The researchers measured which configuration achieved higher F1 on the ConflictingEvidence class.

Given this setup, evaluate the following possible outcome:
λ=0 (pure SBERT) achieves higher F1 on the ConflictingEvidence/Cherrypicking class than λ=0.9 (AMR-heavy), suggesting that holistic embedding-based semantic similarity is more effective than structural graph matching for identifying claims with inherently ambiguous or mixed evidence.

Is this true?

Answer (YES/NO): YES